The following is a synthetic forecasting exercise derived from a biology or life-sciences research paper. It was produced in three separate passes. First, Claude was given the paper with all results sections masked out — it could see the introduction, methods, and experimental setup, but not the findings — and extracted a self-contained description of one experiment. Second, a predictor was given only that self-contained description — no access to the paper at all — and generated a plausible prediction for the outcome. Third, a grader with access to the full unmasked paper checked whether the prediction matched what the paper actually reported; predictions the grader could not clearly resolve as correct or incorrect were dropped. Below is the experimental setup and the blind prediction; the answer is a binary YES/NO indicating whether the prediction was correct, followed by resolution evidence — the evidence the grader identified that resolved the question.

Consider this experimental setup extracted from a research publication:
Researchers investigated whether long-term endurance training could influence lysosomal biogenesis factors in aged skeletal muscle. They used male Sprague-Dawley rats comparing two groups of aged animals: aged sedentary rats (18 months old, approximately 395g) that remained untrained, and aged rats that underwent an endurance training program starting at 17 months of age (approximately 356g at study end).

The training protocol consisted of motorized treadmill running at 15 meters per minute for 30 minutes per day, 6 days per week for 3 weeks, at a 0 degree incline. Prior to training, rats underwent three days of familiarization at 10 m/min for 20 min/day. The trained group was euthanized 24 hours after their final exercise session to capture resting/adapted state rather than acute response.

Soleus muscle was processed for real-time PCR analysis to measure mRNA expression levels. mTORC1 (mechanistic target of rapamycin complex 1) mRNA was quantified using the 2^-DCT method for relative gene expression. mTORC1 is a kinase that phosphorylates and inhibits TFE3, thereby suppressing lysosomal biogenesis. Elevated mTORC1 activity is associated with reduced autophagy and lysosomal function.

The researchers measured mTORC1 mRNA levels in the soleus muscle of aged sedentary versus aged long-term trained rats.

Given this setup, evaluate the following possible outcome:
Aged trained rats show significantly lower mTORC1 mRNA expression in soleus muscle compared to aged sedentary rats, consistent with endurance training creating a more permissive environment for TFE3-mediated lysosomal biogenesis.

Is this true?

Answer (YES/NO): NO